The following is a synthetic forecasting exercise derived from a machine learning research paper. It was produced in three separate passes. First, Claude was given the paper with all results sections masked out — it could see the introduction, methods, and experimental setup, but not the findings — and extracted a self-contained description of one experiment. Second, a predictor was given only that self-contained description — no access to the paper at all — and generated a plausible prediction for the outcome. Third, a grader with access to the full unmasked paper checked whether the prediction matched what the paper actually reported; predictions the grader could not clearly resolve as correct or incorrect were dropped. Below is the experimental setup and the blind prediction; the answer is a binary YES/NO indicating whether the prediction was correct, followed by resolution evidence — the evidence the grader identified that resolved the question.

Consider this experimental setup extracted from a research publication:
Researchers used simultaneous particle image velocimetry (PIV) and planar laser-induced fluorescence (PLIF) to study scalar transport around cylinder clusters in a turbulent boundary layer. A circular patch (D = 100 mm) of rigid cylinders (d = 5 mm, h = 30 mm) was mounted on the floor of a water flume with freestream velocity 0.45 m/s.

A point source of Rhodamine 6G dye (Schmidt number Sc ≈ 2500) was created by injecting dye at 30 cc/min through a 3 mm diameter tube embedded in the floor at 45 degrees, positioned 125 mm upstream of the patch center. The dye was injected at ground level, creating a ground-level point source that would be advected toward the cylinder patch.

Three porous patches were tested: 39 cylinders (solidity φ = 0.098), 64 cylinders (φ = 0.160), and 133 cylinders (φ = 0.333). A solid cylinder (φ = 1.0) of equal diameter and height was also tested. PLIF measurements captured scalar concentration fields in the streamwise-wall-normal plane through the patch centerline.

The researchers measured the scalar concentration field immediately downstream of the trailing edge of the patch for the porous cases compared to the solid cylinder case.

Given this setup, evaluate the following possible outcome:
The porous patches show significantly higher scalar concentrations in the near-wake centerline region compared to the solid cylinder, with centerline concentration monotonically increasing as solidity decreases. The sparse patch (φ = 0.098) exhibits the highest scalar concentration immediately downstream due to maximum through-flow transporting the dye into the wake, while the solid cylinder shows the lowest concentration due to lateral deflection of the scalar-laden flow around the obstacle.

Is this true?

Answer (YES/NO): NO